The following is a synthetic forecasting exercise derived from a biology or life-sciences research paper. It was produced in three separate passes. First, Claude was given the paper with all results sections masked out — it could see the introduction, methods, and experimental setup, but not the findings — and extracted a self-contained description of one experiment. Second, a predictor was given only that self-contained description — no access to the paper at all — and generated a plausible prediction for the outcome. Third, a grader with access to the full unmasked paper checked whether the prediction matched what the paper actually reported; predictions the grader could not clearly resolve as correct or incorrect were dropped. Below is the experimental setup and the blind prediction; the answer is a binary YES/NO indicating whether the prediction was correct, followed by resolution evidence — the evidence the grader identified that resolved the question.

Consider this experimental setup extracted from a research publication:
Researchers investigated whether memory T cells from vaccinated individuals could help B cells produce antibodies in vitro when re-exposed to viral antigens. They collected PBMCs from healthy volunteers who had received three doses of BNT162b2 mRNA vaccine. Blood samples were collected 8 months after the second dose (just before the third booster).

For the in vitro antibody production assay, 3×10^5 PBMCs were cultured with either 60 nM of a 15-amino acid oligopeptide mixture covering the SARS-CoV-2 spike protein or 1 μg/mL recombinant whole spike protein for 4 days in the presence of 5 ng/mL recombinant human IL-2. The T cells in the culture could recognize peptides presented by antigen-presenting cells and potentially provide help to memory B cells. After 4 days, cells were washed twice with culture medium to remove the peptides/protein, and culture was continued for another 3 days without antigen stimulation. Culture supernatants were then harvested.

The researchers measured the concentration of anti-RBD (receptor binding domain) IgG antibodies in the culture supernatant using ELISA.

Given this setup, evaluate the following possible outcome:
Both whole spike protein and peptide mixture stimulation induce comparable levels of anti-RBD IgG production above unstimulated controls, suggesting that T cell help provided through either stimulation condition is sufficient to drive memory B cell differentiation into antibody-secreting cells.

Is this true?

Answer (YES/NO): NO